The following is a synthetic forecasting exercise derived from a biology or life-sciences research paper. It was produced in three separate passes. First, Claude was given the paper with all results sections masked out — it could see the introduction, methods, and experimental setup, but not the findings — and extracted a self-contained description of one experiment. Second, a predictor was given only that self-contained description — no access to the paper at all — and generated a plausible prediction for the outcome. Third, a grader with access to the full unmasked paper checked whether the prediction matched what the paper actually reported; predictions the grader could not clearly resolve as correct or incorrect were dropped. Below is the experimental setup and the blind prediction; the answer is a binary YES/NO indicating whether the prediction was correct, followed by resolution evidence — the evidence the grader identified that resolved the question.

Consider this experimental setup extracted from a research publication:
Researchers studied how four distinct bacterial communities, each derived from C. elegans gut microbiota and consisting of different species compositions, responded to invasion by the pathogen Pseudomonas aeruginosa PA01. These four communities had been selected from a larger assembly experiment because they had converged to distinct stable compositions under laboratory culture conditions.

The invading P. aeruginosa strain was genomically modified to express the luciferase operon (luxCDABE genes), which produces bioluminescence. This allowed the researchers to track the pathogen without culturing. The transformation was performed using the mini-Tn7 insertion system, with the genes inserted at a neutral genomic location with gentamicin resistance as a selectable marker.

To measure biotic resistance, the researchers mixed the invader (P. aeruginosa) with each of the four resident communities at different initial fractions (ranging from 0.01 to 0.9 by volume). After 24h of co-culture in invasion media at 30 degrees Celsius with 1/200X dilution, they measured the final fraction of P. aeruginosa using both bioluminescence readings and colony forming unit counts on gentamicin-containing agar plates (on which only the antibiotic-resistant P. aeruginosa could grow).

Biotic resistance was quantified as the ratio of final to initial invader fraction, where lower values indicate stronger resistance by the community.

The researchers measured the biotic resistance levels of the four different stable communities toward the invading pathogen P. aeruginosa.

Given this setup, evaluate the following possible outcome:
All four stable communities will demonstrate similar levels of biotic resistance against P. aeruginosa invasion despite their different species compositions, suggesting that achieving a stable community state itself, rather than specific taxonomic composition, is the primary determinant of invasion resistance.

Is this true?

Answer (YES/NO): NO